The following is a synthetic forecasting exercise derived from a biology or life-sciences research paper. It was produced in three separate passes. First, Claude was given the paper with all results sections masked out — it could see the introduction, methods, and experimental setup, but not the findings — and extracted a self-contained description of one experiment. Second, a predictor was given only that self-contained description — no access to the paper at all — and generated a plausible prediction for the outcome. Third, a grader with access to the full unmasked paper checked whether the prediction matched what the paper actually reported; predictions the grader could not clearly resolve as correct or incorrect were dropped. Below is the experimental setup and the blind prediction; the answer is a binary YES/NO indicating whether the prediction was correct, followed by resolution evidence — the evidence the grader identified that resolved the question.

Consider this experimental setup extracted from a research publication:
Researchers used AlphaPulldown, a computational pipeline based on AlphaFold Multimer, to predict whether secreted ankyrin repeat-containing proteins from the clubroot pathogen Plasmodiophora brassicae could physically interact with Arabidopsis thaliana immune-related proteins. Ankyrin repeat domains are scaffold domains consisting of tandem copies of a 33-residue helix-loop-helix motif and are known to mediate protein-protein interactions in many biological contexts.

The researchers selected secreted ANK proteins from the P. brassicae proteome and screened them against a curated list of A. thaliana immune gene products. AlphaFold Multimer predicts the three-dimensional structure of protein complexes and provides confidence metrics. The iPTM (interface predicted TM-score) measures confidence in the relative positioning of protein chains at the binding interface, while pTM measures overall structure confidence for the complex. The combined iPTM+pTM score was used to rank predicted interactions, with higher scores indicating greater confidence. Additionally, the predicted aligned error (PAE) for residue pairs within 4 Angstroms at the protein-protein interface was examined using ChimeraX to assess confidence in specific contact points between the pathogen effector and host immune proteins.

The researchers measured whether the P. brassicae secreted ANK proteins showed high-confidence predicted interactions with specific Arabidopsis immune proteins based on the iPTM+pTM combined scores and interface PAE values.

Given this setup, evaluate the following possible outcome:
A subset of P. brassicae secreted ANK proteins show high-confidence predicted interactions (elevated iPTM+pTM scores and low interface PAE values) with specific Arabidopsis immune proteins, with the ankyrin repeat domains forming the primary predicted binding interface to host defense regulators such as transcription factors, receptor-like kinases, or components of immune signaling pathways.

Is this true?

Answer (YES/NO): YES